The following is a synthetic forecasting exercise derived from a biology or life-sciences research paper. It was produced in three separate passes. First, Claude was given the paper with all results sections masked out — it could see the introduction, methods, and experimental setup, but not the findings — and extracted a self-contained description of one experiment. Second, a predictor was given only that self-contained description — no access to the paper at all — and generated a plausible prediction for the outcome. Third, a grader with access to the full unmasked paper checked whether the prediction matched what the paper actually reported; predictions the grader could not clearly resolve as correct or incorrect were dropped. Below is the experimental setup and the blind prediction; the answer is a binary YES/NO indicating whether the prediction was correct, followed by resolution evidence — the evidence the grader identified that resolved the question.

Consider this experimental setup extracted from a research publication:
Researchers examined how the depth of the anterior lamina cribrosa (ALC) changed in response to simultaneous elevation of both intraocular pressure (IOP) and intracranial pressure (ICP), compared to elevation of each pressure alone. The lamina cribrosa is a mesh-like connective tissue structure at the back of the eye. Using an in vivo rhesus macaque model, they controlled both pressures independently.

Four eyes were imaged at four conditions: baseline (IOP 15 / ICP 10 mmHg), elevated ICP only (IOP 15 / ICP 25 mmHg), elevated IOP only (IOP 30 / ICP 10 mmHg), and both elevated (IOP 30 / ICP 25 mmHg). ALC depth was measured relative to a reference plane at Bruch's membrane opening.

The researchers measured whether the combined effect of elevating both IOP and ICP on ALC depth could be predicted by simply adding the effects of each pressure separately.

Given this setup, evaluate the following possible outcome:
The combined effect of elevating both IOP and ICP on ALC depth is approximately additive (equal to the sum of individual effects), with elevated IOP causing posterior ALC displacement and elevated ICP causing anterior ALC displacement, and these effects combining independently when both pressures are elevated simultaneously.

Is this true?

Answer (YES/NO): NO